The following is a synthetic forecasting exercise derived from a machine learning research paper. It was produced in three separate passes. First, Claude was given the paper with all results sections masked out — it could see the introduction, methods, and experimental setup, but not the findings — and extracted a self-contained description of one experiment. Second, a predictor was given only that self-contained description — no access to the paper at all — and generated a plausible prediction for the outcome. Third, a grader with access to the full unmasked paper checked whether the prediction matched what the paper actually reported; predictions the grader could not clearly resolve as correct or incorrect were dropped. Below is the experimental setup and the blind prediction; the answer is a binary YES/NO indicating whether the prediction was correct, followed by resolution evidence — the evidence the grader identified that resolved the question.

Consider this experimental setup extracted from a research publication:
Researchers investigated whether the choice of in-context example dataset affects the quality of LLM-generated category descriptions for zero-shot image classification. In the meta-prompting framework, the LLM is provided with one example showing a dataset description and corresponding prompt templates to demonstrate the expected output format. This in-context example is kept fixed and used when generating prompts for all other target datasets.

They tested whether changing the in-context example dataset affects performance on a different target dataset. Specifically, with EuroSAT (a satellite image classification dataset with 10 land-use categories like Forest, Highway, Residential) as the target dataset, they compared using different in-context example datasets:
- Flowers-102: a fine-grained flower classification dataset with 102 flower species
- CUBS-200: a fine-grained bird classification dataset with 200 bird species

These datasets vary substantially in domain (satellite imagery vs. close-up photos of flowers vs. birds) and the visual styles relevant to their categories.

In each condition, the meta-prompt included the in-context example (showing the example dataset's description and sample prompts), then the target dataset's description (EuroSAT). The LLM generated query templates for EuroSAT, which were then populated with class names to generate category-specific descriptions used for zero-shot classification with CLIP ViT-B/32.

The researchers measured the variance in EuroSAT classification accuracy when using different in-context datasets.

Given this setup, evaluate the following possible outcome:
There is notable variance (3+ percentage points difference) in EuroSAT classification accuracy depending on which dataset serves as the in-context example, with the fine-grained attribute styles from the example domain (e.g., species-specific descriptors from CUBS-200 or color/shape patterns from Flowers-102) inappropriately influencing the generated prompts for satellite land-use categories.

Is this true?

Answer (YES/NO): NO